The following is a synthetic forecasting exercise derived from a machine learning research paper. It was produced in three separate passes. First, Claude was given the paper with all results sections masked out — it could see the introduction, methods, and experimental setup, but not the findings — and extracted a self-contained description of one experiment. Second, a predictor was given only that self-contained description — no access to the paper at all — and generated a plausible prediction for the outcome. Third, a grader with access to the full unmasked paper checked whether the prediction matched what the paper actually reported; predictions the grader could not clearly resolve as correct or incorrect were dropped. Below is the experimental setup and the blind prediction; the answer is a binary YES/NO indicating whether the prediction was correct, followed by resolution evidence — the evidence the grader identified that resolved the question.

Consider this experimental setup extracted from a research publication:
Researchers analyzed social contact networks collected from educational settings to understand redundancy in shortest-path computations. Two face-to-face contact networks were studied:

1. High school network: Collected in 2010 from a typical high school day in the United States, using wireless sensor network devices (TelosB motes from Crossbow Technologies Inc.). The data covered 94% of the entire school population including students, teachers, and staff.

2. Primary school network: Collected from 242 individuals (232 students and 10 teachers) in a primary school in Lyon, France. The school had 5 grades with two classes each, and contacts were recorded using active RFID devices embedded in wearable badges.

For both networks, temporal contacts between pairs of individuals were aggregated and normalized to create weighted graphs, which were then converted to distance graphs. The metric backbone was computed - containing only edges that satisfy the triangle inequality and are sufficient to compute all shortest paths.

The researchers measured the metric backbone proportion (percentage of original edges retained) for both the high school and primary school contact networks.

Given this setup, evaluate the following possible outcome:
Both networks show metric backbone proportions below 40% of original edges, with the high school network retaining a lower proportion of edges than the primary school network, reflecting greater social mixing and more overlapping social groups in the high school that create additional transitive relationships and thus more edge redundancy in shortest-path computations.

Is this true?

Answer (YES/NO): YES